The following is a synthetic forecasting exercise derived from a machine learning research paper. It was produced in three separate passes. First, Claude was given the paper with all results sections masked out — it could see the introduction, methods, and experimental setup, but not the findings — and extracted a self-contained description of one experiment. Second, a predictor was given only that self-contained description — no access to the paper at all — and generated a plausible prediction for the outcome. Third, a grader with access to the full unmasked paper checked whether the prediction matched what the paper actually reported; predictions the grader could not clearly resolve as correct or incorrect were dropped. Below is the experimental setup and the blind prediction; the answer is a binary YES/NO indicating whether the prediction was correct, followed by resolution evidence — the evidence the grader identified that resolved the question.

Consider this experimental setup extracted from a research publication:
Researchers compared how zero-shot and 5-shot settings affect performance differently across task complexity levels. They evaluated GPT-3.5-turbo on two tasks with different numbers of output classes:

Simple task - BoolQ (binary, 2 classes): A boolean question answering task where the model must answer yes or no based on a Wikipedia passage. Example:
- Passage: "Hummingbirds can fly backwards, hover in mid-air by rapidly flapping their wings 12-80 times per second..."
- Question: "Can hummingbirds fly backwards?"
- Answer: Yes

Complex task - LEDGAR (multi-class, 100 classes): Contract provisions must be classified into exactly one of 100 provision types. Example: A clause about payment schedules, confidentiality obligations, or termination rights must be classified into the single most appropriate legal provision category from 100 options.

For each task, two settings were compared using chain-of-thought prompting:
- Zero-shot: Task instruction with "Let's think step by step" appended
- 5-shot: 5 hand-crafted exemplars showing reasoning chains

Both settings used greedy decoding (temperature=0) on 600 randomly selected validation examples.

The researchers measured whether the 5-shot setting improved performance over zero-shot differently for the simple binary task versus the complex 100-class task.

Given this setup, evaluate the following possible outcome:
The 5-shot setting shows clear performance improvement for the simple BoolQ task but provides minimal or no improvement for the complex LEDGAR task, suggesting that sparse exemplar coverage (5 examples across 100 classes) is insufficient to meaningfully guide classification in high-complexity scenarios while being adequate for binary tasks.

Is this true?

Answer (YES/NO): NO